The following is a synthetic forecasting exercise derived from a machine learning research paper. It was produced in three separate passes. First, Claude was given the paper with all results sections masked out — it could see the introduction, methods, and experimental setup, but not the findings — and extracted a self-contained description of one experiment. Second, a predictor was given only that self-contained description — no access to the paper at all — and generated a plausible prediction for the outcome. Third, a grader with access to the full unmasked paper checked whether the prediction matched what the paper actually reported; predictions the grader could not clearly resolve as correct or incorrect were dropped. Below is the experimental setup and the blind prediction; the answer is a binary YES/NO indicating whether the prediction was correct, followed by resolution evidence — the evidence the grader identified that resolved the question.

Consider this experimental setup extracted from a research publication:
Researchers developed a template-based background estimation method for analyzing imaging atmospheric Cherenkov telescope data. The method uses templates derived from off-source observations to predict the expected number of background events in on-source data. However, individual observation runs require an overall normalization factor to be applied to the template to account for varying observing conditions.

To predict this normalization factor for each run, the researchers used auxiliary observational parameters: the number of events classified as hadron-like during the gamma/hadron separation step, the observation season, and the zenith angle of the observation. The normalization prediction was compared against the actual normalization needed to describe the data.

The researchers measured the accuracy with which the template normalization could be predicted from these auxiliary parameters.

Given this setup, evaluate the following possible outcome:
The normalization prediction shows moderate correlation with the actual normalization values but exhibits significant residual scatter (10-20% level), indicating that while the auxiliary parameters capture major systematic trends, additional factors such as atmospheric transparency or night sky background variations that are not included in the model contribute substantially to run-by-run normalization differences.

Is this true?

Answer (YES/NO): NO